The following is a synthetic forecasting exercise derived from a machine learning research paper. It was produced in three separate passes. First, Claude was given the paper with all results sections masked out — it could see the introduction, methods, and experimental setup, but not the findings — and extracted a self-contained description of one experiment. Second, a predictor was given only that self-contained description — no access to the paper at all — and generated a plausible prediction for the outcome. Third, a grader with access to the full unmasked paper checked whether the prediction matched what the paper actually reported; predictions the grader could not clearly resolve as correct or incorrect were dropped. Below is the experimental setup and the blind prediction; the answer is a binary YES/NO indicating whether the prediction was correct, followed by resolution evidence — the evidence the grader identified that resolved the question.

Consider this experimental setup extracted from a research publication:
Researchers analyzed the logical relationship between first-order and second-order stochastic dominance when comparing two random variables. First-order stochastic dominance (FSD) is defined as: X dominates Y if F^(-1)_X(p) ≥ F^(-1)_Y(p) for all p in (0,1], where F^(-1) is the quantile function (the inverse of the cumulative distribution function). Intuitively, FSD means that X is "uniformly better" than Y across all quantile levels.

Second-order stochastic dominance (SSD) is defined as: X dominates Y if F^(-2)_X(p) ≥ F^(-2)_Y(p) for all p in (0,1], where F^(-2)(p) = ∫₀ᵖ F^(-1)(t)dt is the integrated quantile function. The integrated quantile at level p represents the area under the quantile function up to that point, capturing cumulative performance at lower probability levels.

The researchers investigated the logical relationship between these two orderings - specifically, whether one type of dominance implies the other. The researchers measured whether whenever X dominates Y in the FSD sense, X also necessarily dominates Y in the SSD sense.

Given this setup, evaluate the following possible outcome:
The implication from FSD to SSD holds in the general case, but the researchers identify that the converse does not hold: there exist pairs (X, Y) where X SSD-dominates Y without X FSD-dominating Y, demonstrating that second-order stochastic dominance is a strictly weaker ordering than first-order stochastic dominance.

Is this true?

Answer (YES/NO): YES